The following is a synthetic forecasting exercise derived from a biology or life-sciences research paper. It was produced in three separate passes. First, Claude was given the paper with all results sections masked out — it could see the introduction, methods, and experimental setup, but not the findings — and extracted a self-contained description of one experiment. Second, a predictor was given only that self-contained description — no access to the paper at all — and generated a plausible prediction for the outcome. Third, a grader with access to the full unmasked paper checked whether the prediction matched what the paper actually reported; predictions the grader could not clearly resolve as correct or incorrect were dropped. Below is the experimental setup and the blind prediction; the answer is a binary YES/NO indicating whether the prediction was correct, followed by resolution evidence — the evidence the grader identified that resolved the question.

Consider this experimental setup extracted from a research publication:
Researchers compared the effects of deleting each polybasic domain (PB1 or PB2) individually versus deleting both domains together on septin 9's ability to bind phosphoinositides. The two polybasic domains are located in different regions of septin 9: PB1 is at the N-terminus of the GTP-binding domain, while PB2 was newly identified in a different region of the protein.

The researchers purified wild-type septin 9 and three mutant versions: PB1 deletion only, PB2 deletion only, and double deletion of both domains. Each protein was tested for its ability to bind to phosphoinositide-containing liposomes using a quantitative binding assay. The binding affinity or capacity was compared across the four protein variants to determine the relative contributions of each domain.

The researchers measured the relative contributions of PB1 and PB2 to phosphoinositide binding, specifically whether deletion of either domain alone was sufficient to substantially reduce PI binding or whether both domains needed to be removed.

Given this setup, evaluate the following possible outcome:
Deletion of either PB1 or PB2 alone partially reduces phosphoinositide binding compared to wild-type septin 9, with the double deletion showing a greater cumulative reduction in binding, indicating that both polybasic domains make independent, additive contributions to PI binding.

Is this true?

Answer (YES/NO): YES